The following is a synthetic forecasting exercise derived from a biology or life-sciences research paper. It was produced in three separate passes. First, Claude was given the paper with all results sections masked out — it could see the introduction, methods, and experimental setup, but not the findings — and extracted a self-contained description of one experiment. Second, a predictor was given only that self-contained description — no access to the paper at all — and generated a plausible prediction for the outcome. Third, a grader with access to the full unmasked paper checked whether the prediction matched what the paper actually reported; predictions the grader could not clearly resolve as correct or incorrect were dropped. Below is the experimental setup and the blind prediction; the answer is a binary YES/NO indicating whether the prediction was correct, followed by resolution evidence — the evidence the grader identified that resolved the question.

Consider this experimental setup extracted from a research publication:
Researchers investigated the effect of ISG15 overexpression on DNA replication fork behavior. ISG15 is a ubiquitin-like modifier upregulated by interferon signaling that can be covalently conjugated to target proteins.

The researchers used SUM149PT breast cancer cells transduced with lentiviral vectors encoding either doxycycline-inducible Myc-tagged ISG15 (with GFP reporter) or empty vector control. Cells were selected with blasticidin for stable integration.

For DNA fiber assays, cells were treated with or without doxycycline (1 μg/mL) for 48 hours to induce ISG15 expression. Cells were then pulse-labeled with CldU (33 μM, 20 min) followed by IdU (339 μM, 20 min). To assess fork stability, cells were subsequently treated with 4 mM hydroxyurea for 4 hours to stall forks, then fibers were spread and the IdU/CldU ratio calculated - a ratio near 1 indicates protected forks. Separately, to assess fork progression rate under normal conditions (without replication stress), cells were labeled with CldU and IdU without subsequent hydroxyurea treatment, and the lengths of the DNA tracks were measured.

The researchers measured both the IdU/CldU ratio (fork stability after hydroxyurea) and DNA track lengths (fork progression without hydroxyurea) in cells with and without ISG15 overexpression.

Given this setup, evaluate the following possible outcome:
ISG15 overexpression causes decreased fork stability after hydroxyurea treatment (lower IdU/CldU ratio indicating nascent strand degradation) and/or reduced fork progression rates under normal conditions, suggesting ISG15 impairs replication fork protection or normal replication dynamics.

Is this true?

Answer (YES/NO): NO